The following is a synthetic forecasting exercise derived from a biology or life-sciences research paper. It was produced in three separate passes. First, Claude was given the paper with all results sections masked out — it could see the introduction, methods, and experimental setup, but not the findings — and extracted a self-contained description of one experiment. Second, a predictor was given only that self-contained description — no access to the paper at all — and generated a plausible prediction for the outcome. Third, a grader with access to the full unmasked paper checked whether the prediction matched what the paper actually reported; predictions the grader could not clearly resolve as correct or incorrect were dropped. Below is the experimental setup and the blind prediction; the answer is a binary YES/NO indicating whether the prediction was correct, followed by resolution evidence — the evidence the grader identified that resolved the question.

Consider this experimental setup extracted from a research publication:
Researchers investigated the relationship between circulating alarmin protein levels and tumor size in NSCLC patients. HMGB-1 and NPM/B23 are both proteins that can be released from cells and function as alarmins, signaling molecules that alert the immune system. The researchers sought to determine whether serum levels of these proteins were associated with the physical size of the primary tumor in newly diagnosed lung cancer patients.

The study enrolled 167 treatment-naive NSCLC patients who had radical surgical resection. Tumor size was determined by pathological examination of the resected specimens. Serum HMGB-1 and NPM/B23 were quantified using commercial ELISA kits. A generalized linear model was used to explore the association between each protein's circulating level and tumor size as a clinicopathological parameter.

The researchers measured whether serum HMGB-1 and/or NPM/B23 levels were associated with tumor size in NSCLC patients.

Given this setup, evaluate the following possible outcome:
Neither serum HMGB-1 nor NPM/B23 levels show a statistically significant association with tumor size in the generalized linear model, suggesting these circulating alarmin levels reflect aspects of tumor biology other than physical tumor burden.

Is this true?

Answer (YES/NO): NO